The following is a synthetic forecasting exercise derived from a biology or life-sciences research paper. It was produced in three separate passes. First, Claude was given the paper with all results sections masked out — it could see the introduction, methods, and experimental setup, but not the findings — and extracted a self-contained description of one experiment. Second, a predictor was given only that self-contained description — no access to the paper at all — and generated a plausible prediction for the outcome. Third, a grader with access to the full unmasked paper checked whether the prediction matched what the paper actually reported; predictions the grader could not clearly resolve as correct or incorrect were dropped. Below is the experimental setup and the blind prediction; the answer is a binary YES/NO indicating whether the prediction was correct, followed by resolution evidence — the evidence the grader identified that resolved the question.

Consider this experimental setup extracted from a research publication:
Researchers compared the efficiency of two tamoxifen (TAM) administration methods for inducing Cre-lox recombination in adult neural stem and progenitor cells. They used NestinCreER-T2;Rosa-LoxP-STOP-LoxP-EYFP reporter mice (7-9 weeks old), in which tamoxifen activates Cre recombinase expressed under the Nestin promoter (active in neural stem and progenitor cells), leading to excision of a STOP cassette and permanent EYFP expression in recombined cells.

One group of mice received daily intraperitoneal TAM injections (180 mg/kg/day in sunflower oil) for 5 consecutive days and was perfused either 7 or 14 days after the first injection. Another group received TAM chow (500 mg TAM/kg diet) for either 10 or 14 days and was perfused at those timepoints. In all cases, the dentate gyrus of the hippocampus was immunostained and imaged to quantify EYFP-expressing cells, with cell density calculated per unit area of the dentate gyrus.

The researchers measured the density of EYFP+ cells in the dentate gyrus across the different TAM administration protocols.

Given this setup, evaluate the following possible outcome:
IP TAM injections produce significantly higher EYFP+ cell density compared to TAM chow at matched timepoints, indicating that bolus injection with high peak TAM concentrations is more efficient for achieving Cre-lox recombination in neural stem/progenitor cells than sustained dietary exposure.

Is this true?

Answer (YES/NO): YES